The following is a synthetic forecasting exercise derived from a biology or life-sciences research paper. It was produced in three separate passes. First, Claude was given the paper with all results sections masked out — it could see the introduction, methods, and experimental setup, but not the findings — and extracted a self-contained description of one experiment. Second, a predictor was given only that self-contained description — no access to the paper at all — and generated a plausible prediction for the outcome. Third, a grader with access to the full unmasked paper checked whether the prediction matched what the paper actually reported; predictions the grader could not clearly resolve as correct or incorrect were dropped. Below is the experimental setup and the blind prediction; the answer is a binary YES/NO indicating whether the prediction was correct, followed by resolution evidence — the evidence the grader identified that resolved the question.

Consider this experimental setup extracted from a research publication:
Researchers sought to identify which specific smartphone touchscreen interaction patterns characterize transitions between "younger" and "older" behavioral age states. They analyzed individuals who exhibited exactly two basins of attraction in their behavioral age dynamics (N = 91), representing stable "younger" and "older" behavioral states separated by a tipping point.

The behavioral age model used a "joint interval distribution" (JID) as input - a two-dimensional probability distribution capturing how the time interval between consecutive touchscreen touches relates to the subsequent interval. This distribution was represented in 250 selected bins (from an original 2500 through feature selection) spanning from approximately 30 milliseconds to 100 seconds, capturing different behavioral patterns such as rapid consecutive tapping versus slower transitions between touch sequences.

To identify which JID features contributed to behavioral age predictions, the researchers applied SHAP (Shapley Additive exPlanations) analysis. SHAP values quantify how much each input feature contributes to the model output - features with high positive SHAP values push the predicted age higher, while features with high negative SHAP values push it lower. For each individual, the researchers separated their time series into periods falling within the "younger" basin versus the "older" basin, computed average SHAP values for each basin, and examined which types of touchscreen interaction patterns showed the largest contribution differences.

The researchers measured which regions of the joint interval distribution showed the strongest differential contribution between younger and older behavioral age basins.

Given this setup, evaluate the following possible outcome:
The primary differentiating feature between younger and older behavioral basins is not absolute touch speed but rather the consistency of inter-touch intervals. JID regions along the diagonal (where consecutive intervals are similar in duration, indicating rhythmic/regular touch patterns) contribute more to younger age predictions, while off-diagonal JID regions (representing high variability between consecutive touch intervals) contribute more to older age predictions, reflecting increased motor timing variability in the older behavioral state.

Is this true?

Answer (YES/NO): NO